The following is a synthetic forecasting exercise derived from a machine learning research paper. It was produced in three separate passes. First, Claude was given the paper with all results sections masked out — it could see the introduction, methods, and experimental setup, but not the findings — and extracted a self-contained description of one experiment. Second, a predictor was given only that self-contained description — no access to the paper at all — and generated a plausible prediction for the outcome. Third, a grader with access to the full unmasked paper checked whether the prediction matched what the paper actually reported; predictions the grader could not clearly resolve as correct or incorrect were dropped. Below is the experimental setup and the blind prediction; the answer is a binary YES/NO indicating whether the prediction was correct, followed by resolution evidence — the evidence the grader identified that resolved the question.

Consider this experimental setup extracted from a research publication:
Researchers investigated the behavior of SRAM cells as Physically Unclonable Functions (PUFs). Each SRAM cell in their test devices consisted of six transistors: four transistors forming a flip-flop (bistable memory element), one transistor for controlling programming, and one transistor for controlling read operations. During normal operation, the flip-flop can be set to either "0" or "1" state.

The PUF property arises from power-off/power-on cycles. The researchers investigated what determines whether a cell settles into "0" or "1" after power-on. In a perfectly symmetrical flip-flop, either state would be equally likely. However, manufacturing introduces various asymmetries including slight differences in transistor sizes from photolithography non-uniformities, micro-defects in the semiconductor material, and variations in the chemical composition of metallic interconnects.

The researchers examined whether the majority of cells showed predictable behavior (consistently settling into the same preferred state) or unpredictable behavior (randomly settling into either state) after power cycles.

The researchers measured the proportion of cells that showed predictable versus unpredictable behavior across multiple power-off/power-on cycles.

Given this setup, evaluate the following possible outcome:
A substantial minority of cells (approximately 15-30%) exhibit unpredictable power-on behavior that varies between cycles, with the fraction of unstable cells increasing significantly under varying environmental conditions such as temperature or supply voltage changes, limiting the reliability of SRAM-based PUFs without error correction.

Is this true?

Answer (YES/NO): NO